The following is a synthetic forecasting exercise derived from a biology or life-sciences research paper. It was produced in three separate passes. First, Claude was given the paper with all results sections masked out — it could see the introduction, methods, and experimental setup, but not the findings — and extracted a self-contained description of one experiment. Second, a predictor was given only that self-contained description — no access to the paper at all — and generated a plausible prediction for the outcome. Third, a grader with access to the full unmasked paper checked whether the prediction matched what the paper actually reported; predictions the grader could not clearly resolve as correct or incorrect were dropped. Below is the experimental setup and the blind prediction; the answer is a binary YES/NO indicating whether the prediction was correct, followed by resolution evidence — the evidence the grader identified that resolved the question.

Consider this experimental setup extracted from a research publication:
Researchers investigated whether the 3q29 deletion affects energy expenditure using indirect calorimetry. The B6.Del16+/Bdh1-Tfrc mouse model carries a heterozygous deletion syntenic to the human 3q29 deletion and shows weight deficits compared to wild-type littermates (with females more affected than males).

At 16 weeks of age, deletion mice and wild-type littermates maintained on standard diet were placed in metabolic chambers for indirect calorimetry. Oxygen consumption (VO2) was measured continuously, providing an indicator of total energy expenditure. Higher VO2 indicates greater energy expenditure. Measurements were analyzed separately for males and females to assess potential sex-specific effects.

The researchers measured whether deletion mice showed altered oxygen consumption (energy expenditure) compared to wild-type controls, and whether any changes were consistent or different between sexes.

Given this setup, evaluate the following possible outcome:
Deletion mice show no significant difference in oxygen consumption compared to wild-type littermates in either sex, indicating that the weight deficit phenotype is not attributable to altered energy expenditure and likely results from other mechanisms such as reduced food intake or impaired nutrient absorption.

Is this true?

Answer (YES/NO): NO